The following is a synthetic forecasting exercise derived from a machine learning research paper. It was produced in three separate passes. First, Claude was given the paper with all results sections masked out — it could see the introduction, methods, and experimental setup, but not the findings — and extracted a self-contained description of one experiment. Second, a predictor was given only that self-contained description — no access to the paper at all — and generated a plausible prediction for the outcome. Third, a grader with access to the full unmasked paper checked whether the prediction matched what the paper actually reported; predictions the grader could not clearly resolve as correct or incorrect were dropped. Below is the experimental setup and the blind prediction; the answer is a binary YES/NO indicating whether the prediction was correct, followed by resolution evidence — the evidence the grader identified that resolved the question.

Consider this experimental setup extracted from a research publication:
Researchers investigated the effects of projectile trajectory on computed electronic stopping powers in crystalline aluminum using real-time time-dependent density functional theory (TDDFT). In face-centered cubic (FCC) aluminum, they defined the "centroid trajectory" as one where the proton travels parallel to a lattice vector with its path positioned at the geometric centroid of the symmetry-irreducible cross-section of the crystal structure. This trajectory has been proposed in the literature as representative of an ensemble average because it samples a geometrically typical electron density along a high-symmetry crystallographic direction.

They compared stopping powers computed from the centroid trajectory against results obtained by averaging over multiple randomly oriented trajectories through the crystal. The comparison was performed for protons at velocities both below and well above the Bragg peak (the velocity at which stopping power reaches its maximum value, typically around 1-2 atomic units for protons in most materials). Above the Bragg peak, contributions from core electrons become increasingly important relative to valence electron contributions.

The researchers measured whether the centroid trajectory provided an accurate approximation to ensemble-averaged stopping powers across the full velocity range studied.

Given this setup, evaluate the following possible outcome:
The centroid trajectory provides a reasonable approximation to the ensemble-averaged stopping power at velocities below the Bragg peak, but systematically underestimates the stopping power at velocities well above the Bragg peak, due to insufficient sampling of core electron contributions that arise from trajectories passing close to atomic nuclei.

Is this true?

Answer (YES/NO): YES